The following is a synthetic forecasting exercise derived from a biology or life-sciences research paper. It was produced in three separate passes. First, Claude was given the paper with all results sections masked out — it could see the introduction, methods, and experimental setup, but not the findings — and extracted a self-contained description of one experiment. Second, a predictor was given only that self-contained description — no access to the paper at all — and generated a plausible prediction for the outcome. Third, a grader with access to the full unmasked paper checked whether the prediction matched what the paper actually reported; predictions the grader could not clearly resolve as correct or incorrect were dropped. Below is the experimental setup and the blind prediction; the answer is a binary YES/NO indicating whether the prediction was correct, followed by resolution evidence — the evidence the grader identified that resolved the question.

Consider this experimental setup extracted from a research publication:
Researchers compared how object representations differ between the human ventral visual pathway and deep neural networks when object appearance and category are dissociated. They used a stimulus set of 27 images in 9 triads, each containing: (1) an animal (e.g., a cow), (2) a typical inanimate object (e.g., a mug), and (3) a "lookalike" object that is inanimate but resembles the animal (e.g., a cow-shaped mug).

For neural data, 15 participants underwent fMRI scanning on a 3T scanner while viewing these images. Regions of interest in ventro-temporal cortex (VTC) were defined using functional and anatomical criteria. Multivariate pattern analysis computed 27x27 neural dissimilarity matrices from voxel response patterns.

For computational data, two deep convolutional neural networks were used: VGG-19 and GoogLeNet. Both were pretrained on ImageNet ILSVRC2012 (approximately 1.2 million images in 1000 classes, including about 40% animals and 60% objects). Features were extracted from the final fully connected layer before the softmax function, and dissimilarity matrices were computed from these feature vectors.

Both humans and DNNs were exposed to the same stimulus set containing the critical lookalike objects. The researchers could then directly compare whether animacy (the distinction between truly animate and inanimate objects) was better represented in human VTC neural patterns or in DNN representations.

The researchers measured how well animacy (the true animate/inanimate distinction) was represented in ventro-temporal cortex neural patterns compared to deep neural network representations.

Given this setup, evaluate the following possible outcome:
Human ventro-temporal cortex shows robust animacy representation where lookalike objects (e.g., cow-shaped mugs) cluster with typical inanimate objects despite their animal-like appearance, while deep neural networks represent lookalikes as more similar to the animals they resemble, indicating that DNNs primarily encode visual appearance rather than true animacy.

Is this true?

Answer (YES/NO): NO